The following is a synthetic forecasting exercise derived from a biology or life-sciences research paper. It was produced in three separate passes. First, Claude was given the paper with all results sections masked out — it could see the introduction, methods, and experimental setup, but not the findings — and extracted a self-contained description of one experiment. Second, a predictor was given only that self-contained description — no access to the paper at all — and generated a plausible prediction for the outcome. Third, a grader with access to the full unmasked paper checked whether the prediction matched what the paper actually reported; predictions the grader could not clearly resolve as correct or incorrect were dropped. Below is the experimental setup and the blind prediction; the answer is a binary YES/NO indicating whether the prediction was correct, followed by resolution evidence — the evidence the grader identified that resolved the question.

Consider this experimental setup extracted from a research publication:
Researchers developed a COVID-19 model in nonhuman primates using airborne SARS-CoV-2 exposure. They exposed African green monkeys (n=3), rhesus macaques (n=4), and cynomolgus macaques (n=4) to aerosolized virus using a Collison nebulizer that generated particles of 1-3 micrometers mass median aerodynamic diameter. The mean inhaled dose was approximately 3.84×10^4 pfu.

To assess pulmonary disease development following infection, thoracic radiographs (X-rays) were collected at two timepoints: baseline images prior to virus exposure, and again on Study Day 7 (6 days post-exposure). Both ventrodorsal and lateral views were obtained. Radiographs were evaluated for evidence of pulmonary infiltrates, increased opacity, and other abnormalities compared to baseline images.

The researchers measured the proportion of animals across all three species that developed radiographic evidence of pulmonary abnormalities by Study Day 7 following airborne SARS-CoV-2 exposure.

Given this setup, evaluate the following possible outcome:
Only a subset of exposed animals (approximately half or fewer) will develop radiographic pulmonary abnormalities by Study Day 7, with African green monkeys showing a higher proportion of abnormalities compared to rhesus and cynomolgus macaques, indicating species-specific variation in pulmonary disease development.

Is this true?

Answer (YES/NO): NO